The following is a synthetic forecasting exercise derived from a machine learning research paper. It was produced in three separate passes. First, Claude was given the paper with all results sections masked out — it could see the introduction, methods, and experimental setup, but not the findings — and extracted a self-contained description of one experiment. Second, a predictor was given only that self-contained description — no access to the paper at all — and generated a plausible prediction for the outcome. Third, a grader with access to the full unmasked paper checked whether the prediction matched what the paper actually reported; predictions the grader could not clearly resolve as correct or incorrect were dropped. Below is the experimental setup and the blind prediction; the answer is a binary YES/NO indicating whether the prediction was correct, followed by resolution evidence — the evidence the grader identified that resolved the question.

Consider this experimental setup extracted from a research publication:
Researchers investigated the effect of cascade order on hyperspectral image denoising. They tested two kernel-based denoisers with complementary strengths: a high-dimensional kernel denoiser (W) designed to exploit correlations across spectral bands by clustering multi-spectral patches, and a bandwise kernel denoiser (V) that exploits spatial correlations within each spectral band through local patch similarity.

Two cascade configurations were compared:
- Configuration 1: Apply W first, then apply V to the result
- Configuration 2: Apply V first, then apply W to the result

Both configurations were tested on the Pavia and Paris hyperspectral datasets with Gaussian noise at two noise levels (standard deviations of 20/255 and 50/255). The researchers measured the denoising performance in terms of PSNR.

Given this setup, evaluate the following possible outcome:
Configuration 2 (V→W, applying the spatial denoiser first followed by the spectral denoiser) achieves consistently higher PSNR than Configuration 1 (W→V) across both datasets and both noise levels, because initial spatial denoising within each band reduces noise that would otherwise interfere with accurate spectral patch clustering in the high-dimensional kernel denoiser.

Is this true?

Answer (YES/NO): NO